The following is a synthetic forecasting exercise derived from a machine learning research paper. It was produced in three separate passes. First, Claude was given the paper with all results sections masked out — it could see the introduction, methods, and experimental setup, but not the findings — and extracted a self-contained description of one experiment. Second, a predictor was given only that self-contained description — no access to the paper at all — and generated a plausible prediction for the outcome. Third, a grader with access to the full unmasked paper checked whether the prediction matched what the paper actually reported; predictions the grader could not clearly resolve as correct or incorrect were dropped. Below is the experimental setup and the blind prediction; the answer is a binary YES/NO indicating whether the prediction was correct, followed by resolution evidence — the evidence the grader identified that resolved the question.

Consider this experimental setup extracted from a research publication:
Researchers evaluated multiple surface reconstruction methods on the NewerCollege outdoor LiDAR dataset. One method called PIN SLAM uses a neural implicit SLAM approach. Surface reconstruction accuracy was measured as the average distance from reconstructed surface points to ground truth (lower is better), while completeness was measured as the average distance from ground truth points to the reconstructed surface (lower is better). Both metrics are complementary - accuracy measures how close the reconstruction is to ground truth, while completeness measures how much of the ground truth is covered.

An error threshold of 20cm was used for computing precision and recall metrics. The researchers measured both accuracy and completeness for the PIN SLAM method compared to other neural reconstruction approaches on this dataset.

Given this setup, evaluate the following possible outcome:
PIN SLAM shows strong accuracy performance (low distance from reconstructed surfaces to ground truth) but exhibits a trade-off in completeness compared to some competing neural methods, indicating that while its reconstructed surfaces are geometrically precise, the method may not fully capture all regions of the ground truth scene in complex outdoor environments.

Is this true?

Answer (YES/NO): NO